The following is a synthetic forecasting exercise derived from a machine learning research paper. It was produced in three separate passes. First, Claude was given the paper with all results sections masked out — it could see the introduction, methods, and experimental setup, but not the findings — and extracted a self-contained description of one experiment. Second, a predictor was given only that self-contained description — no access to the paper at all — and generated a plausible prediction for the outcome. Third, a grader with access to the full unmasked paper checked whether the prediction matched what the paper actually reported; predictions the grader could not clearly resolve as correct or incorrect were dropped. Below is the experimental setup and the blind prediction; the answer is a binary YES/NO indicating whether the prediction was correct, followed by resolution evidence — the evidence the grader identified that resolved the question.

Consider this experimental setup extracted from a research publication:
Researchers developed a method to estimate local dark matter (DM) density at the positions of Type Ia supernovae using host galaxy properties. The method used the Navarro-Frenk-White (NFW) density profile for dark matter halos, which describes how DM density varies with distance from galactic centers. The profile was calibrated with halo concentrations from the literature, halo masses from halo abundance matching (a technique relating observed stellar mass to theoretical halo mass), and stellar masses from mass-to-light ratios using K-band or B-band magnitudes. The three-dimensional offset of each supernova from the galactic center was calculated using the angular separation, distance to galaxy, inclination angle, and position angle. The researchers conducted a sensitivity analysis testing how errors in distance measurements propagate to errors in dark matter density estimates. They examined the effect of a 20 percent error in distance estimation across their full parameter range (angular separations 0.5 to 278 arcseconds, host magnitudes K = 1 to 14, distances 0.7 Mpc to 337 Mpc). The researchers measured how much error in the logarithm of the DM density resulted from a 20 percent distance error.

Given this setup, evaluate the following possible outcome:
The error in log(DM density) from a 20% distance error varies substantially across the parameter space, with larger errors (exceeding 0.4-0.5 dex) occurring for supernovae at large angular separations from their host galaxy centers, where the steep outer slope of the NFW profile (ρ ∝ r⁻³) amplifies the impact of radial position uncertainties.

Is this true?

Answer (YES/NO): NO